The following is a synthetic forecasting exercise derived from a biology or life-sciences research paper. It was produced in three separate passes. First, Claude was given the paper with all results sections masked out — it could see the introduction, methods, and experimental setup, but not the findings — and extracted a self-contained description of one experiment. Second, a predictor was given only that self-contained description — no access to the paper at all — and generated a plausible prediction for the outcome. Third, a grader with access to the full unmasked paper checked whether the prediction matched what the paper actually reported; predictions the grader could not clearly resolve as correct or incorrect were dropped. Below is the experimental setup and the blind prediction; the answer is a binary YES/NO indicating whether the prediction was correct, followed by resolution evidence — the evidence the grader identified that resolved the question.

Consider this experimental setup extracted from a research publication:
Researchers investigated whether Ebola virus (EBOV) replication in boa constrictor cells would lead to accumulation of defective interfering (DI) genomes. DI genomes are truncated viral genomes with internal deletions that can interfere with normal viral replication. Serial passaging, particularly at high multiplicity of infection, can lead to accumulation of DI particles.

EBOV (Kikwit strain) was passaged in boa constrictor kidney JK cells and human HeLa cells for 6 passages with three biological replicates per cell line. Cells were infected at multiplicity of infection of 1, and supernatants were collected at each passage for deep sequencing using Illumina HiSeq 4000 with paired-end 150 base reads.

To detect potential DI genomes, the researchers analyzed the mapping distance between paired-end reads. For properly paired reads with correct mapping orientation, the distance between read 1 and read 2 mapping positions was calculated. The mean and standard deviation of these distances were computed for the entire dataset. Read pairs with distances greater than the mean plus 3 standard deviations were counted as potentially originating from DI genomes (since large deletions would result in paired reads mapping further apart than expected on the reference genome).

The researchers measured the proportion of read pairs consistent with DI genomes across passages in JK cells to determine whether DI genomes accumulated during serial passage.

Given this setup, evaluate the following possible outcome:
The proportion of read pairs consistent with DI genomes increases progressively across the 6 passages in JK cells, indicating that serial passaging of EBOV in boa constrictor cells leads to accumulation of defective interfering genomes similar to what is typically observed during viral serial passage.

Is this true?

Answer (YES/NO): NO